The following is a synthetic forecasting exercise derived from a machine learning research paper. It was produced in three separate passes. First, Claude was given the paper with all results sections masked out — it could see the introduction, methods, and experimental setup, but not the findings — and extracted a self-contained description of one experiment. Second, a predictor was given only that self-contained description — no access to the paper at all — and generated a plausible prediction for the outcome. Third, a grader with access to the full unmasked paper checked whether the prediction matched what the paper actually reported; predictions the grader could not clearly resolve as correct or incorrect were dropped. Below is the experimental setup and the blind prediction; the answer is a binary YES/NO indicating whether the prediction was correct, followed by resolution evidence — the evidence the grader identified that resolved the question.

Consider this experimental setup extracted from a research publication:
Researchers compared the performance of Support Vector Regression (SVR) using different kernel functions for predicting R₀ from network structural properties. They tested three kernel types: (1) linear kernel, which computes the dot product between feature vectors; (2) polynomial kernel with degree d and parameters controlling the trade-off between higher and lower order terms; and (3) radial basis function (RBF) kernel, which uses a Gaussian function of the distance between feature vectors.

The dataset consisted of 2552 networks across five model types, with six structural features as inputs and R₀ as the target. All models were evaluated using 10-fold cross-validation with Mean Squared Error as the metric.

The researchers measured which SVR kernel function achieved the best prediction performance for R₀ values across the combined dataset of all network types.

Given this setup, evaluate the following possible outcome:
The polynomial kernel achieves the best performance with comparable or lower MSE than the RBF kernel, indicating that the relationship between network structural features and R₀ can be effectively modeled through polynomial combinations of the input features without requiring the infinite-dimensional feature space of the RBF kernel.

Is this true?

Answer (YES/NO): NO